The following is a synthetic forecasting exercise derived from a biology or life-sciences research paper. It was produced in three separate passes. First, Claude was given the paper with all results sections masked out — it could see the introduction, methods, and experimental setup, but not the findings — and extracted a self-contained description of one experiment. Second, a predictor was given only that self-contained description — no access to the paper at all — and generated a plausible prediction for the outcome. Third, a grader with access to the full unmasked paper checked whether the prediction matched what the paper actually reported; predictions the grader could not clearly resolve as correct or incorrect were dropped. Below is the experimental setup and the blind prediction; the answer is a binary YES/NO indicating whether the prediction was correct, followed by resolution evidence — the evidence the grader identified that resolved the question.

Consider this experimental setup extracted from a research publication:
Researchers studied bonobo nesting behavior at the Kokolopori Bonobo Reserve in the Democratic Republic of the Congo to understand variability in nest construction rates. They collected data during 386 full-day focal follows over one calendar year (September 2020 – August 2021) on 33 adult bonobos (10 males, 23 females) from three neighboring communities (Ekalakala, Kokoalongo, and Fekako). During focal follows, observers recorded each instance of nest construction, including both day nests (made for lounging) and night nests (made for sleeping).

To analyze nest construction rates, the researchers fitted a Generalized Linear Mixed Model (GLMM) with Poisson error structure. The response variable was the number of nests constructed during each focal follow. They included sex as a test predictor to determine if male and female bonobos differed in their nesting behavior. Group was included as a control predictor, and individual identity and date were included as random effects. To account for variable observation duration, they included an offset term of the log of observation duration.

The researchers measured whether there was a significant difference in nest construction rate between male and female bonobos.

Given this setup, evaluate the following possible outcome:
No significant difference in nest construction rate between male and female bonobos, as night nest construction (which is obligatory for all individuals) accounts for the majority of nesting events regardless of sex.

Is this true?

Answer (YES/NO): YES